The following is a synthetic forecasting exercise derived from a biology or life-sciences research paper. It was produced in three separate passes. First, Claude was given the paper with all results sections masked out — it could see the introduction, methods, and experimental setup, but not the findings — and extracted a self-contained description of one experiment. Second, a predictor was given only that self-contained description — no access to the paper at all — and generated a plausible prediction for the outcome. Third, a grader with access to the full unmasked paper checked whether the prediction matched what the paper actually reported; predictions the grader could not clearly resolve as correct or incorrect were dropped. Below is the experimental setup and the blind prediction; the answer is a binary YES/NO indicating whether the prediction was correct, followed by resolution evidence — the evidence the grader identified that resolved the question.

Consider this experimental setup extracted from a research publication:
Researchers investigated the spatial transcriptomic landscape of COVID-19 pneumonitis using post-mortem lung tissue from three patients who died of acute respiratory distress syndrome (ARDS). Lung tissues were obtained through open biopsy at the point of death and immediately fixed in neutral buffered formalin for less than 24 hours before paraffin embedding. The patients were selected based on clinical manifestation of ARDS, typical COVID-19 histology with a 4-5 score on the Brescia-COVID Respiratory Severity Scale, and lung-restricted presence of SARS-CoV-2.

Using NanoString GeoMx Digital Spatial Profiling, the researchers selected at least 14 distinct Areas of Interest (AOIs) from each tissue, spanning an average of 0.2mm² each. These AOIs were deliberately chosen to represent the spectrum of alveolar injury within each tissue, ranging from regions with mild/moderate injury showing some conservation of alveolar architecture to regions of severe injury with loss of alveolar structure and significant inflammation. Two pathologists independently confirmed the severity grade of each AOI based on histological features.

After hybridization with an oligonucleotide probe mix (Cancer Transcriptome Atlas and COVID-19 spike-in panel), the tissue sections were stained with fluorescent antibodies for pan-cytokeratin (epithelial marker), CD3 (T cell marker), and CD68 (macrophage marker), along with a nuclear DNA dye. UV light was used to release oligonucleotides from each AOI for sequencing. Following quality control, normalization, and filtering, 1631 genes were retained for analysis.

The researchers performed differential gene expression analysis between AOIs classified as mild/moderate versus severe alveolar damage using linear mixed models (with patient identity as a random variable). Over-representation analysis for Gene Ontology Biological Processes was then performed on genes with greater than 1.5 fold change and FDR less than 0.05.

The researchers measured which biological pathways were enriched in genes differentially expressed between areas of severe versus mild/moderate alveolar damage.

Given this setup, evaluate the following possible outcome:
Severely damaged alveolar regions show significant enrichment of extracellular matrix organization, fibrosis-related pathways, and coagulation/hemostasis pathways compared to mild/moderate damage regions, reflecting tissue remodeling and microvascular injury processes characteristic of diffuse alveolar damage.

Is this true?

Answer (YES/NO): NO